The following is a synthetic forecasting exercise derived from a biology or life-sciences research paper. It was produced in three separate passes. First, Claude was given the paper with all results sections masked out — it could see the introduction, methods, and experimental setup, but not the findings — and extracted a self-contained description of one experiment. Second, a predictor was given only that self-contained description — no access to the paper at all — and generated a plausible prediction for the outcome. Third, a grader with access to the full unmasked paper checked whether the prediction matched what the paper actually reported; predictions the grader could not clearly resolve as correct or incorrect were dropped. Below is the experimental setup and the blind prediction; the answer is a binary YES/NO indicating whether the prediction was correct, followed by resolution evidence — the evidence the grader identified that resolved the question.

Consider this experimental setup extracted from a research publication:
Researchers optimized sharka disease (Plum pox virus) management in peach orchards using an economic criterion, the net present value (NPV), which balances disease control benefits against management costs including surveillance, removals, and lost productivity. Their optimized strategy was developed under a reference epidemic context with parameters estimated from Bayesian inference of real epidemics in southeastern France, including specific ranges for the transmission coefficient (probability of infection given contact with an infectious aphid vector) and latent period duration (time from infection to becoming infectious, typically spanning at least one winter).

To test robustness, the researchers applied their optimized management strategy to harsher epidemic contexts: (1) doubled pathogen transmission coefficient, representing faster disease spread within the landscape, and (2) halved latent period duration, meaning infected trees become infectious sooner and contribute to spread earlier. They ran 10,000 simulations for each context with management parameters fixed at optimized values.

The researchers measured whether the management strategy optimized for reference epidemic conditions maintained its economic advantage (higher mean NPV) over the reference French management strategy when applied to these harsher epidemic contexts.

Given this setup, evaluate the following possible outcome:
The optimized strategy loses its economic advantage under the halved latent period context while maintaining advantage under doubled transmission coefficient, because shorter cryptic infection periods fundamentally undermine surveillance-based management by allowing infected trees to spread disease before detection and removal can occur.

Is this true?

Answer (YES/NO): NO